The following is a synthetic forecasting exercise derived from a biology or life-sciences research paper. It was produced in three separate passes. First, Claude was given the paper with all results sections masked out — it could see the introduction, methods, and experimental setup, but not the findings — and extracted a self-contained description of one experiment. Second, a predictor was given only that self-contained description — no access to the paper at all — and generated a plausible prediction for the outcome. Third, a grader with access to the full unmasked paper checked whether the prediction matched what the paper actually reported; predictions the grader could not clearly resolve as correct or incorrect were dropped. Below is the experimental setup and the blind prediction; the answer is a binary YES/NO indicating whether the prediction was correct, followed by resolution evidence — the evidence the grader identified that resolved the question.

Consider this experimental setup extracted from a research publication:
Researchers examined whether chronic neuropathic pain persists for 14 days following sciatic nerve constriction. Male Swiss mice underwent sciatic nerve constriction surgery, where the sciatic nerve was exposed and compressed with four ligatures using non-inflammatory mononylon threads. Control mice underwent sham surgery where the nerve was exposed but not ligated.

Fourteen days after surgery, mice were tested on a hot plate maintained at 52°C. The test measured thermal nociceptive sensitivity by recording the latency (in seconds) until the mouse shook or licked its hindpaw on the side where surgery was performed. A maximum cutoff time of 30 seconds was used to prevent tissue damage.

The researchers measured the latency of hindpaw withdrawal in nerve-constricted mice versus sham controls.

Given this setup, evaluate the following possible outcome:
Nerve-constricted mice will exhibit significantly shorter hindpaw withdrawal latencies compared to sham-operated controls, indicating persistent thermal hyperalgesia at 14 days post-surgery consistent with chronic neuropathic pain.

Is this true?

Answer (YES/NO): YES